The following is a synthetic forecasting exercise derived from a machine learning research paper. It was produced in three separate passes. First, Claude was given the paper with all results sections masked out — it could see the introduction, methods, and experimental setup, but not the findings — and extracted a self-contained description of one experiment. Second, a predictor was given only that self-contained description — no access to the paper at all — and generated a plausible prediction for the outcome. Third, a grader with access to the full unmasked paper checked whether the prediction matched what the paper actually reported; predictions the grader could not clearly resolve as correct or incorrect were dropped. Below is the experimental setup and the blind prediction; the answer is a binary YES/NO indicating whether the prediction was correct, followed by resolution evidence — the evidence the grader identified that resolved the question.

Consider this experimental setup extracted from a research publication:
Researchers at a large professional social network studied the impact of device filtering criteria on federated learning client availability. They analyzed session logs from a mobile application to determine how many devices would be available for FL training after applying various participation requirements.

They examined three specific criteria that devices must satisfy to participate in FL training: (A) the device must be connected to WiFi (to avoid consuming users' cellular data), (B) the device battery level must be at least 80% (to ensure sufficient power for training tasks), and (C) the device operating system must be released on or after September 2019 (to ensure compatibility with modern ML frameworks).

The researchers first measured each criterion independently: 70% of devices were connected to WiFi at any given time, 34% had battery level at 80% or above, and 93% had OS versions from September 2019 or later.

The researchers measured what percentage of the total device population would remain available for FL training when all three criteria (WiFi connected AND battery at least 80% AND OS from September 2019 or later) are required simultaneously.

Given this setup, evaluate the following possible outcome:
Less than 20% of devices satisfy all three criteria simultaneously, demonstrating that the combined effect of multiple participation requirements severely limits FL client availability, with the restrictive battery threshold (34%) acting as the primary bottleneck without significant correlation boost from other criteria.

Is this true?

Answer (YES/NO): NO